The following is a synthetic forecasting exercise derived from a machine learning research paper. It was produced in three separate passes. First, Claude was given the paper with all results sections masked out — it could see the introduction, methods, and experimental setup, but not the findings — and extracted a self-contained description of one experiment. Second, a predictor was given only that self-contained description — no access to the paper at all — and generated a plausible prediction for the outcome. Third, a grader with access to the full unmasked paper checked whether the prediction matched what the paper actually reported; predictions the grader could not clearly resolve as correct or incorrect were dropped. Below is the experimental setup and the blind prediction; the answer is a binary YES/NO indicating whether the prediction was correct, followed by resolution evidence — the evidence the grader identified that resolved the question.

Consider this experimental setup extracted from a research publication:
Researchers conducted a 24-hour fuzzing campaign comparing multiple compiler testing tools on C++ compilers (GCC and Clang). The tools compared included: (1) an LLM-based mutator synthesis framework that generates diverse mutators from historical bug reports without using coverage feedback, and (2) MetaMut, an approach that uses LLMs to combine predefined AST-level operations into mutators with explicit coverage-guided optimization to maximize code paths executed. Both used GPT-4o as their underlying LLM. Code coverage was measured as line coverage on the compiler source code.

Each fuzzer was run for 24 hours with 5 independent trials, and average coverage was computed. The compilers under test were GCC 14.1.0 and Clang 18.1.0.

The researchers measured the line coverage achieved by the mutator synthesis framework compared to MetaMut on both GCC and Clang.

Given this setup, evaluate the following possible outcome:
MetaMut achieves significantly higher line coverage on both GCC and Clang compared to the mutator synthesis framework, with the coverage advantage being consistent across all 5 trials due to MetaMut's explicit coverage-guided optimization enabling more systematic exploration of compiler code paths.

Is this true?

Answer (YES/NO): NO